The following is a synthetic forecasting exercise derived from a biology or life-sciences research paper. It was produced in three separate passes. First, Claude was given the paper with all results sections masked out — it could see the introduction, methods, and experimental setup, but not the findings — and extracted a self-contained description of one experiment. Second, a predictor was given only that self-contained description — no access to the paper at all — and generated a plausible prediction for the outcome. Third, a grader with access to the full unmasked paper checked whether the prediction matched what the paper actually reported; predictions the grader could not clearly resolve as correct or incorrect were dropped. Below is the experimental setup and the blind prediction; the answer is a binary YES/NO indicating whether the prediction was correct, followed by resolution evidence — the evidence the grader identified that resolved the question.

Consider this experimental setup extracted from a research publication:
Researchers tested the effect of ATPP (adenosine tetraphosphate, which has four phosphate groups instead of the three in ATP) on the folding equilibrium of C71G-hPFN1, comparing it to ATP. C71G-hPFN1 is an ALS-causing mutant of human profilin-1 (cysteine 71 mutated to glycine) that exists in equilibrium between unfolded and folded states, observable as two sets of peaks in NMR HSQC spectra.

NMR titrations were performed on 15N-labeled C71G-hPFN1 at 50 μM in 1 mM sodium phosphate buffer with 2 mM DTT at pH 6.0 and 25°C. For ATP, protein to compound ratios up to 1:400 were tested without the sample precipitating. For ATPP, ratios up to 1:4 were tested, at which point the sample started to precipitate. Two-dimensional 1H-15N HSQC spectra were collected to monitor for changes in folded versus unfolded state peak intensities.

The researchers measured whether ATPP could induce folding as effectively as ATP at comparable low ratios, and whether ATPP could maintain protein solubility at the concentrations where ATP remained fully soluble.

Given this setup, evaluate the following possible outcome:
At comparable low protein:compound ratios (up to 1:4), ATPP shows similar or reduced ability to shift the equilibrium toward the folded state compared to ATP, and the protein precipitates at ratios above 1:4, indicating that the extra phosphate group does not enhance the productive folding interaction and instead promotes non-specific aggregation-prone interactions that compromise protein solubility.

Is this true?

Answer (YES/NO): YES